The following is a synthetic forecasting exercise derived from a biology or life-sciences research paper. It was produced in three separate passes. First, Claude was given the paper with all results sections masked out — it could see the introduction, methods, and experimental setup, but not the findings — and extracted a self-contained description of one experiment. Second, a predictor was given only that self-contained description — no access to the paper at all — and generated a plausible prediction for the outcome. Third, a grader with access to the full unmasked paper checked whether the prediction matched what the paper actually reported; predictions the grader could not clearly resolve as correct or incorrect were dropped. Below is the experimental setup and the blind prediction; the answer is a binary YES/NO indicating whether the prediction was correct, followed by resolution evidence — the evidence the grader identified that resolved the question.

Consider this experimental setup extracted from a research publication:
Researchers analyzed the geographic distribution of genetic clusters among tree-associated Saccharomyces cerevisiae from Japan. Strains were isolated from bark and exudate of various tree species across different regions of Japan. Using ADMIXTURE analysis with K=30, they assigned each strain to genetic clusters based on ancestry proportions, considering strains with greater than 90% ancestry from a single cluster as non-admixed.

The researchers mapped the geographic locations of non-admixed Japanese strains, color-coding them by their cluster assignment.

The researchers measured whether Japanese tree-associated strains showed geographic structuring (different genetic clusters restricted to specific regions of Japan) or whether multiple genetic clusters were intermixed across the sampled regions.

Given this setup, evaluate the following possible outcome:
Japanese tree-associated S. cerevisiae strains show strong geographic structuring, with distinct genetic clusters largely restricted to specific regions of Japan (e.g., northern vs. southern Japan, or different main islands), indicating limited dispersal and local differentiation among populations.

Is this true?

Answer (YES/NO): YES